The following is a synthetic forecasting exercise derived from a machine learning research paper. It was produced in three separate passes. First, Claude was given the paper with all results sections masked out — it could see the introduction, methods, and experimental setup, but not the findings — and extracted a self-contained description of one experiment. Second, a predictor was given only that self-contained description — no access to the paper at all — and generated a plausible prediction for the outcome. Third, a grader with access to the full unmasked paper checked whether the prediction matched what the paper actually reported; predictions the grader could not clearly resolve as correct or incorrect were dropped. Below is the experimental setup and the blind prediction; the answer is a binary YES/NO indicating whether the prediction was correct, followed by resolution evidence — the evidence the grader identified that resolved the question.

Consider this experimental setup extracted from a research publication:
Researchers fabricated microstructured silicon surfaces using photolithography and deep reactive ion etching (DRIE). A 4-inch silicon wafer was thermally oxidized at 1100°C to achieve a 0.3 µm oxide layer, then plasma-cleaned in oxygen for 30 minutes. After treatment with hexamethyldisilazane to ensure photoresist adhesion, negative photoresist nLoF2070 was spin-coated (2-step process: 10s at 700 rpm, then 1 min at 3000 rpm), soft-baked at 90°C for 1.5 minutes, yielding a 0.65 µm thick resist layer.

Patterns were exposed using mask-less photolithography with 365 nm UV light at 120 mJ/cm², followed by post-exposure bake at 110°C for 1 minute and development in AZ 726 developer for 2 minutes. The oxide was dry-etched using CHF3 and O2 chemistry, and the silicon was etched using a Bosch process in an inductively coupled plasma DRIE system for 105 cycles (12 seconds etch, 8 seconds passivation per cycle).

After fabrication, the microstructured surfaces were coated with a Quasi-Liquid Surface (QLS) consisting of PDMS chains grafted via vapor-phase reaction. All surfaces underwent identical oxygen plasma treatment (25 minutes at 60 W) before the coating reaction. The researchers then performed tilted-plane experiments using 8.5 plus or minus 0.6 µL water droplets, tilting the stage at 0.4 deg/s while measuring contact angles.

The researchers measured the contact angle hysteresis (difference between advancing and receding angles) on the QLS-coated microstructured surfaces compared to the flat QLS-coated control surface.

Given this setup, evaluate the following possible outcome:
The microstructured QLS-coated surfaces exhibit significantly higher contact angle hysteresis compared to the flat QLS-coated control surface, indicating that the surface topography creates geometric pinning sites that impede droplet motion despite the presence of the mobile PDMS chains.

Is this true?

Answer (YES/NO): NO